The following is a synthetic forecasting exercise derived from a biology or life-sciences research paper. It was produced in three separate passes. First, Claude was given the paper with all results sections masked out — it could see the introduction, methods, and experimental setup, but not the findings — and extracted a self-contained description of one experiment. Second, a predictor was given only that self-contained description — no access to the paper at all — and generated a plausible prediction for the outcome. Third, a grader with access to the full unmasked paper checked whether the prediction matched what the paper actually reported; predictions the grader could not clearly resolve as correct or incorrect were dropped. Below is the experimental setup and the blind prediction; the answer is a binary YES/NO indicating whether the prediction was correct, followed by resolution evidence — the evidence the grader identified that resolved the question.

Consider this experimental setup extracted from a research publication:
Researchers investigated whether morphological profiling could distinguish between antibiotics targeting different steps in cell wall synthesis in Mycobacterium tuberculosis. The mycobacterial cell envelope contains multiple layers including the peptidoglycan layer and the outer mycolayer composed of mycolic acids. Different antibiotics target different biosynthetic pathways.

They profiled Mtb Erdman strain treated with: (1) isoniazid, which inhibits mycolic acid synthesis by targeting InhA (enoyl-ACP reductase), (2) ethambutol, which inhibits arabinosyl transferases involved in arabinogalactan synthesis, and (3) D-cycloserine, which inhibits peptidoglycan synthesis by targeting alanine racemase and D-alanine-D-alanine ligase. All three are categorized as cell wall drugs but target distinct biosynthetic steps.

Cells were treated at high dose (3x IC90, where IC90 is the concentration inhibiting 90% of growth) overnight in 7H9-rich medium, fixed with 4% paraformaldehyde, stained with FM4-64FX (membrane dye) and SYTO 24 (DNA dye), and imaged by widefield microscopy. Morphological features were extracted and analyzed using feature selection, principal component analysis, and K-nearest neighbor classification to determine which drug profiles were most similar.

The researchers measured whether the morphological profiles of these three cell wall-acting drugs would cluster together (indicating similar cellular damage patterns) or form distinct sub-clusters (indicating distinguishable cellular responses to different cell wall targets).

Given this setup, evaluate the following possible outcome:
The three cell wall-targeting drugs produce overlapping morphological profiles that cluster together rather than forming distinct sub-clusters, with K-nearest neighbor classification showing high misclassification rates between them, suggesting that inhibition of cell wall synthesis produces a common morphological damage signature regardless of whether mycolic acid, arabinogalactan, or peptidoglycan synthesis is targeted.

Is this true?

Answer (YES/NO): NO